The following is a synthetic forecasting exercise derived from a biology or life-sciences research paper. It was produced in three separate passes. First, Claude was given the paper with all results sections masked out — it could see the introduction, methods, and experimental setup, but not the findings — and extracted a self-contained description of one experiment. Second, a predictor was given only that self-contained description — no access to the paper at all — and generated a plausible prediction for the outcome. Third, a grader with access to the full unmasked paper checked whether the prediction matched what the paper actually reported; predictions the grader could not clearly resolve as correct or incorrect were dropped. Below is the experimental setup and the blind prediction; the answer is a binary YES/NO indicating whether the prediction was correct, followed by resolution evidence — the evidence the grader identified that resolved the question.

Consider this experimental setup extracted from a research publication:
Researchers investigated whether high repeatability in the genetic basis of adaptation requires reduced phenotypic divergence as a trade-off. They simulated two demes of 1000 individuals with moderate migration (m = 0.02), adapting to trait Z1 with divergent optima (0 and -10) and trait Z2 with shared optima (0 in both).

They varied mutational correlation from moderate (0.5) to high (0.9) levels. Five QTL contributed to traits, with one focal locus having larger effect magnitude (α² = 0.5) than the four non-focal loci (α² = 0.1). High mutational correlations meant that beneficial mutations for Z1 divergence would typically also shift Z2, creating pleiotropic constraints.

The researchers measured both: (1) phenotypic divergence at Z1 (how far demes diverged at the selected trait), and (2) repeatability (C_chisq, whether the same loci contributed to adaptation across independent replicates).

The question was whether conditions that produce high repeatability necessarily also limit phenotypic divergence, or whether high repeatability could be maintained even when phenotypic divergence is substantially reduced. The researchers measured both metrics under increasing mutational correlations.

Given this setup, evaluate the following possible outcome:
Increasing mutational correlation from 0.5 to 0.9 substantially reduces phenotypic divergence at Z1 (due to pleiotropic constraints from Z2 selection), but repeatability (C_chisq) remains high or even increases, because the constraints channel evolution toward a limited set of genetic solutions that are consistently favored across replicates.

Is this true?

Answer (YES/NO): YES